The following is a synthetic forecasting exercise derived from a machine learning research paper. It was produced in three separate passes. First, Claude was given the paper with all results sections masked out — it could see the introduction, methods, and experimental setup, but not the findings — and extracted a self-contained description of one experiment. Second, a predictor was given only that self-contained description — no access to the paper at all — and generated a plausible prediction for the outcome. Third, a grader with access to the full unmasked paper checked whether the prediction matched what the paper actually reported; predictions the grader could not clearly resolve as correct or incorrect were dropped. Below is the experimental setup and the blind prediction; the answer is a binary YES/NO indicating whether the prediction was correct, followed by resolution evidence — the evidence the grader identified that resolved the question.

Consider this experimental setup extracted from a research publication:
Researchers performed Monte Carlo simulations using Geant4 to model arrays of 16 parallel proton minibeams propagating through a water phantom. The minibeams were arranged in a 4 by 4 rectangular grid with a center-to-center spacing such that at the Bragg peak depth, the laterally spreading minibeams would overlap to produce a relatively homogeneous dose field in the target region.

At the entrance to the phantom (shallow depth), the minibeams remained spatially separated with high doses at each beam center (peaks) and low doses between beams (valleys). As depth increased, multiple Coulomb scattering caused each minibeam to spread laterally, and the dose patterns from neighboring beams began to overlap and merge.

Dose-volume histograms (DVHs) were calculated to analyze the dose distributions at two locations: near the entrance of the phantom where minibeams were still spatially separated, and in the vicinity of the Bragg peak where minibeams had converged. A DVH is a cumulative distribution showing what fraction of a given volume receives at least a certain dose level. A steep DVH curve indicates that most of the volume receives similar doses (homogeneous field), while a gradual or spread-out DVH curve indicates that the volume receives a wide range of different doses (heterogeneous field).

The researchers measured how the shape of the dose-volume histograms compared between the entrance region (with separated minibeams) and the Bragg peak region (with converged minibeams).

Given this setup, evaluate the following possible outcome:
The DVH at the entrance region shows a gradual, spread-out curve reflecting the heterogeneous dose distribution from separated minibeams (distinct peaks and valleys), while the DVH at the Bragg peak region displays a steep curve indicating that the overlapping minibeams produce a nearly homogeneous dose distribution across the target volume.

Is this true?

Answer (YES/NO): YES